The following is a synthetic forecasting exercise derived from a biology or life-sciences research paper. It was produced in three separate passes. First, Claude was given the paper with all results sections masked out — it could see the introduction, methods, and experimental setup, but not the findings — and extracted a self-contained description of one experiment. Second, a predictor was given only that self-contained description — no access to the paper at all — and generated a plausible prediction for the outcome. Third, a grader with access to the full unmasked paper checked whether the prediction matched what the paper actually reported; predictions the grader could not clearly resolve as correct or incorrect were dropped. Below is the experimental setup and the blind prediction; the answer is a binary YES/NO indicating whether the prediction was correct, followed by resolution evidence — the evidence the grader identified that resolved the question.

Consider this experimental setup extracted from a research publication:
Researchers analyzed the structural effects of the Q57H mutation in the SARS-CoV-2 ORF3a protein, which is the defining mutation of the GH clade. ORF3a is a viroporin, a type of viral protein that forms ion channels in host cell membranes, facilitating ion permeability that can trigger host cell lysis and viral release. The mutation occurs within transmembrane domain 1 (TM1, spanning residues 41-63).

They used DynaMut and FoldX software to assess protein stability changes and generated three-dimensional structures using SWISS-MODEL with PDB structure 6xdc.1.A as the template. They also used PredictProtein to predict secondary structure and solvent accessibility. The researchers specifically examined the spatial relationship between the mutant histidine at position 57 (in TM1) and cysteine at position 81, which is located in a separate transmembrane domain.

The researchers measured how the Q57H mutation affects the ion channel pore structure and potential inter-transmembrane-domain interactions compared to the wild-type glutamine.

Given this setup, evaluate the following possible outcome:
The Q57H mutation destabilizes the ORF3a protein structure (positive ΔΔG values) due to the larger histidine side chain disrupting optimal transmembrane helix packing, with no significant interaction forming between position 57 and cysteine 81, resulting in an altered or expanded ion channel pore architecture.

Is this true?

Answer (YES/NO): NO